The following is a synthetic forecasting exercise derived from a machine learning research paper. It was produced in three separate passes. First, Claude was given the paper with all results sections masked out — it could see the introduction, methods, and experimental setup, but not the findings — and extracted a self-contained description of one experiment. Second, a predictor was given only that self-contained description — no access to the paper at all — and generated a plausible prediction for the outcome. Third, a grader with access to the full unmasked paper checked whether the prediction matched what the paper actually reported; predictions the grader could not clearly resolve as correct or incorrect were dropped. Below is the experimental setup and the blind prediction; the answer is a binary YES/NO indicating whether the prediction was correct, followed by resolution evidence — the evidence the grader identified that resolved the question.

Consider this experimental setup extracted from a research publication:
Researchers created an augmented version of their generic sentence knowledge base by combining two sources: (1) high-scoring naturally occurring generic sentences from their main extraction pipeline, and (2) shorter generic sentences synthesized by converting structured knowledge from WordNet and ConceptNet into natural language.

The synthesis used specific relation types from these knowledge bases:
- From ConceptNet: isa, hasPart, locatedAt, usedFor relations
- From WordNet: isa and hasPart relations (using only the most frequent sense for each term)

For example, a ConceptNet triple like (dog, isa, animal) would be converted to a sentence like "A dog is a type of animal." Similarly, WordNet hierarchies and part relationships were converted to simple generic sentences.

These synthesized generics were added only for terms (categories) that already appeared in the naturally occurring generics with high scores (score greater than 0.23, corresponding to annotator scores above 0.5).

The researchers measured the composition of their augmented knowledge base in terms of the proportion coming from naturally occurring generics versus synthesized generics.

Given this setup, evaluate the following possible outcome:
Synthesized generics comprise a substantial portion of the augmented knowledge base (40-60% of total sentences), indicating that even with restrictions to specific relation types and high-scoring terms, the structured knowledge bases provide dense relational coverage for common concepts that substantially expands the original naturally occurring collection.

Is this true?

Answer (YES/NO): NO